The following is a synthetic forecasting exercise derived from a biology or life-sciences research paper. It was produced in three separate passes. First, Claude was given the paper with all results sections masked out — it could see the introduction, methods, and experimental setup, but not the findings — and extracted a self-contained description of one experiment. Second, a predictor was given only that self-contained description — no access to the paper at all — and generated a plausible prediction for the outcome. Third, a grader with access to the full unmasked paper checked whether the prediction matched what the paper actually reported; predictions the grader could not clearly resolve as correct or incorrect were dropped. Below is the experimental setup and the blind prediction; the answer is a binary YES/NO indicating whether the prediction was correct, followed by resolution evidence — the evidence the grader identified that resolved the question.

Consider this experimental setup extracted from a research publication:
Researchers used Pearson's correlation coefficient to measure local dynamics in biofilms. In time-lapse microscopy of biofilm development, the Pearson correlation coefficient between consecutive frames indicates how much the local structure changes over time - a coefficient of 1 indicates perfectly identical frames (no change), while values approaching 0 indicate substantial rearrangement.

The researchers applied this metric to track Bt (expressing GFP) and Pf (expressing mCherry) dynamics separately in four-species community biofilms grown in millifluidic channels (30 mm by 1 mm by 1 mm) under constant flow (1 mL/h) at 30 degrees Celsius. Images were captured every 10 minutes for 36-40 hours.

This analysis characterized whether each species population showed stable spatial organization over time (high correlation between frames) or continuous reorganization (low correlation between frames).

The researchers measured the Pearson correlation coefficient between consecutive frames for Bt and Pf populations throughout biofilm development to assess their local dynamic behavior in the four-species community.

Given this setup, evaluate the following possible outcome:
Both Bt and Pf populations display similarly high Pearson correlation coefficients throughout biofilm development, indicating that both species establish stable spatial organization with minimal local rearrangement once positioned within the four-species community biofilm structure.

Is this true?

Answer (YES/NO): NO